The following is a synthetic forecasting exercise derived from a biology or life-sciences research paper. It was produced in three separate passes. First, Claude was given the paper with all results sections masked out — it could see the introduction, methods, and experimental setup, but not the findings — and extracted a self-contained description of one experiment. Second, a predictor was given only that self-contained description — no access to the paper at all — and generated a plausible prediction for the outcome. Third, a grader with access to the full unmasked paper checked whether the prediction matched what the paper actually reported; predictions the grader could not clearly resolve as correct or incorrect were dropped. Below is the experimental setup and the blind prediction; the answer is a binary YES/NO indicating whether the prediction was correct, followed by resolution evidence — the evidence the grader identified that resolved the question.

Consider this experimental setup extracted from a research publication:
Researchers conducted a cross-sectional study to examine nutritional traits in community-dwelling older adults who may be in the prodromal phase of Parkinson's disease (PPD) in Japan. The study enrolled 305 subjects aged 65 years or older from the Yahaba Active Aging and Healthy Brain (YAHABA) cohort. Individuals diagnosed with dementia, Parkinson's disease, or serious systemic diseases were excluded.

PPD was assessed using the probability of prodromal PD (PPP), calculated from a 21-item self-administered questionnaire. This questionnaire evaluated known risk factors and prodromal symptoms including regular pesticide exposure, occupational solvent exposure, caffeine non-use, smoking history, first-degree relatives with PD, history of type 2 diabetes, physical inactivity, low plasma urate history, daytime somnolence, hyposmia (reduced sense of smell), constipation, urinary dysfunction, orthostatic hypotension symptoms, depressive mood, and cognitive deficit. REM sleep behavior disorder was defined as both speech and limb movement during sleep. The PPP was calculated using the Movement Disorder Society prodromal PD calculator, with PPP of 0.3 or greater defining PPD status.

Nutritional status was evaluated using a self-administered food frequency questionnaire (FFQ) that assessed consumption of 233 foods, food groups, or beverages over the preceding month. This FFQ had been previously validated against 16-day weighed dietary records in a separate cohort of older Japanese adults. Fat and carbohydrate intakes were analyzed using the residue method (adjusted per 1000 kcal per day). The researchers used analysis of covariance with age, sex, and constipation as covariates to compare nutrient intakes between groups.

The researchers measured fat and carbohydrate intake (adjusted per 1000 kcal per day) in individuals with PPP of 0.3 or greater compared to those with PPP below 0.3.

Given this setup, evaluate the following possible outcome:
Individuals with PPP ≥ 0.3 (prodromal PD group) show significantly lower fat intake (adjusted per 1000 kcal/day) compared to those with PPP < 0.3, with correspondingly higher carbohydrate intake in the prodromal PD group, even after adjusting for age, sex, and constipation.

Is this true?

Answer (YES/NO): NO